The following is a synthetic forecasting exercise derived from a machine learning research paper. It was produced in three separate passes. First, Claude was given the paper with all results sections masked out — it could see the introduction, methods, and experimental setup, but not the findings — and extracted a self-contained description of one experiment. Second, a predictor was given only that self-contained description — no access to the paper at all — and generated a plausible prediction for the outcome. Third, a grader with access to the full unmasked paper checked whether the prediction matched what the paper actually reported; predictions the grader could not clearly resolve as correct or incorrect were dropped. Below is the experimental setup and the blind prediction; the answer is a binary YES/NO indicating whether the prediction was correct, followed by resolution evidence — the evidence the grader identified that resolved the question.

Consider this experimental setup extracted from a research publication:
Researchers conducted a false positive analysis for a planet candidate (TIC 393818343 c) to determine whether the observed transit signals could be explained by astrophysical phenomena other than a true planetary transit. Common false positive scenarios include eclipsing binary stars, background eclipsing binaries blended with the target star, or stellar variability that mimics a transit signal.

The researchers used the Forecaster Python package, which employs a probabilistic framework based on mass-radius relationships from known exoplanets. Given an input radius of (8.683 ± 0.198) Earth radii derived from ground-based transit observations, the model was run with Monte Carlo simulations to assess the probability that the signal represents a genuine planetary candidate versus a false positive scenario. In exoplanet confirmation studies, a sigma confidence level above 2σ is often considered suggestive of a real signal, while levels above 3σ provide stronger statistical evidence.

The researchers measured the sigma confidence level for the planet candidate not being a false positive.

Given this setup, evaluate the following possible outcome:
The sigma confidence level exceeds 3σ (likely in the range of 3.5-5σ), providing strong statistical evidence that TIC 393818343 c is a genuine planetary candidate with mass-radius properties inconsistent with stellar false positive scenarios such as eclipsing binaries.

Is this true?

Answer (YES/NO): NO